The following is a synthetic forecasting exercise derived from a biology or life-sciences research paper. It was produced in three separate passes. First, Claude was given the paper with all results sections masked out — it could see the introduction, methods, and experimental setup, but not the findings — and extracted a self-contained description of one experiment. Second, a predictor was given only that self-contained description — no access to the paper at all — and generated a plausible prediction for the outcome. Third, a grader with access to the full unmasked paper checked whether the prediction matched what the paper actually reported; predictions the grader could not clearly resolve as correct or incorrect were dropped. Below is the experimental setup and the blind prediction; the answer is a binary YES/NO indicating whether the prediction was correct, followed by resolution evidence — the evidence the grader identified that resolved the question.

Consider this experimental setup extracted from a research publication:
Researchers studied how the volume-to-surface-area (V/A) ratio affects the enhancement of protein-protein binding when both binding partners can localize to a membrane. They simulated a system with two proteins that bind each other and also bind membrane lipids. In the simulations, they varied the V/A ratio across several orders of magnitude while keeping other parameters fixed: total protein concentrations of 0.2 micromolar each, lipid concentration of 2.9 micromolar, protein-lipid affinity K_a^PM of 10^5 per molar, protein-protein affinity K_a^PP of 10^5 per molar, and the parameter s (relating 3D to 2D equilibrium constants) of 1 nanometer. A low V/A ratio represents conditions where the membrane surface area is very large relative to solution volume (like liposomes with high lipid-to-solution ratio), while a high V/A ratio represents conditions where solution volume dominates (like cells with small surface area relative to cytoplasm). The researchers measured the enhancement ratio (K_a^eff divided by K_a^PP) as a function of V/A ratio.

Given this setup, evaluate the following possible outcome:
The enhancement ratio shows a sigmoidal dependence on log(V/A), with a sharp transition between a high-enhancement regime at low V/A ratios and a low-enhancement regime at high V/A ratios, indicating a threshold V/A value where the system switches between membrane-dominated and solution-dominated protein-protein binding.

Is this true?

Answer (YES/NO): NO